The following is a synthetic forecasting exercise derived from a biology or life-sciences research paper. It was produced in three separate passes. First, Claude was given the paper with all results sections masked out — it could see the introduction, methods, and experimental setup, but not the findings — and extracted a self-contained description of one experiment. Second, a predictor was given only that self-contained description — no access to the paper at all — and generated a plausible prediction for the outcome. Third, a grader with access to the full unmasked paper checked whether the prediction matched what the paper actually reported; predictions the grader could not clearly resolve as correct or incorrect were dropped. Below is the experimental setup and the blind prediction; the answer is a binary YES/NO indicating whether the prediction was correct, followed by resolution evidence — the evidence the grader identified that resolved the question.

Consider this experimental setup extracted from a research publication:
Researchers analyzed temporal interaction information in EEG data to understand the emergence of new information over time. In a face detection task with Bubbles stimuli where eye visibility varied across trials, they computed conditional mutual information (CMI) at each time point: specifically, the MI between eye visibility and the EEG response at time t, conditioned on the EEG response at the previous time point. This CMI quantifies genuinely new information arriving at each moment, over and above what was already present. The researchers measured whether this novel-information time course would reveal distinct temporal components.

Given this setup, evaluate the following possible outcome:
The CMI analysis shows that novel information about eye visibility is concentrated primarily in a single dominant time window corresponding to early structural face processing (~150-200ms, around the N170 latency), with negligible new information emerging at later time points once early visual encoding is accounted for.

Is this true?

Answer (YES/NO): NO